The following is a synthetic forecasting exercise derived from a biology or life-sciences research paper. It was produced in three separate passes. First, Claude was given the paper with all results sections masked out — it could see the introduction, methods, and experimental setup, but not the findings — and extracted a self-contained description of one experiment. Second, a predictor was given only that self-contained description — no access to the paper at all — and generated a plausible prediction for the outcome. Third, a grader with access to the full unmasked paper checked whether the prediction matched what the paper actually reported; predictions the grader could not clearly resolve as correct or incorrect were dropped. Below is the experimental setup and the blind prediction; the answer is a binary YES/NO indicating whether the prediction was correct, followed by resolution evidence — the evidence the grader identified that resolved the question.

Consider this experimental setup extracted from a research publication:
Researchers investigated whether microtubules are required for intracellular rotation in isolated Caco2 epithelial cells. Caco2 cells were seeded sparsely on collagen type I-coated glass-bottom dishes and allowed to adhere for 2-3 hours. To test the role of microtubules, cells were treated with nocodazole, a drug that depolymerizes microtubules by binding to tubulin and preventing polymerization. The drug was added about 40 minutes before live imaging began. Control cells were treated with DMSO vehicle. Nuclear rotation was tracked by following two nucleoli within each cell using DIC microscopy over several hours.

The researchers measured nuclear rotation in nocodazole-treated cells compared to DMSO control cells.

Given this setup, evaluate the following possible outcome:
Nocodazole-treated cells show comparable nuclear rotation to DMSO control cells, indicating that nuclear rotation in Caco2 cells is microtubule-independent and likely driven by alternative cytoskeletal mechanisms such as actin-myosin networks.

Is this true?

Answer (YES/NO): YES